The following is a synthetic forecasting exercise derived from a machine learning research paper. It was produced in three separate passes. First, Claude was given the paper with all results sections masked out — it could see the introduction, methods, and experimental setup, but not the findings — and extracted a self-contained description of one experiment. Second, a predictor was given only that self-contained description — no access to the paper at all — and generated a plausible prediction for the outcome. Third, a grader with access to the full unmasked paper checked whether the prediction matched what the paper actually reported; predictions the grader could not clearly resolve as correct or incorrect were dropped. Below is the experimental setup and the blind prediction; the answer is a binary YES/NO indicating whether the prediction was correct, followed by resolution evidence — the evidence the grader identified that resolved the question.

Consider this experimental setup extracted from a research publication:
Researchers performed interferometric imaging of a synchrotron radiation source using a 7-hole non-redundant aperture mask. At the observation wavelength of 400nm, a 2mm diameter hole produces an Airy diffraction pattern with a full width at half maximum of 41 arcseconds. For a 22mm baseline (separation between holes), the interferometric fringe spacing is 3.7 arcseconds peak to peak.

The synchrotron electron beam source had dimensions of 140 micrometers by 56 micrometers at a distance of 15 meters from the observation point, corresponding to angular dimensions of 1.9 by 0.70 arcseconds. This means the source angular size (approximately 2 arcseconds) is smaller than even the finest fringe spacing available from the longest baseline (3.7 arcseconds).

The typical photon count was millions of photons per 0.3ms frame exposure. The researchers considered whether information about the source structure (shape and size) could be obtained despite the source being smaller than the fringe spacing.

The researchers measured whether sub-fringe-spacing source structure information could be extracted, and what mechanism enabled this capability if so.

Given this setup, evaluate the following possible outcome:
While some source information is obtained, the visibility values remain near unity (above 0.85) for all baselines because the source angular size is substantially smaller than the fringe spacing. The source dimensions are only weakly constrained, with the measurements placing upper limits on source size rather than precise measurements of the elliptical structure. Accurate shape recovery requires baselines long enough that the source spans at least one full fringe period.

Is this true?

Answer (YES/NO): NO